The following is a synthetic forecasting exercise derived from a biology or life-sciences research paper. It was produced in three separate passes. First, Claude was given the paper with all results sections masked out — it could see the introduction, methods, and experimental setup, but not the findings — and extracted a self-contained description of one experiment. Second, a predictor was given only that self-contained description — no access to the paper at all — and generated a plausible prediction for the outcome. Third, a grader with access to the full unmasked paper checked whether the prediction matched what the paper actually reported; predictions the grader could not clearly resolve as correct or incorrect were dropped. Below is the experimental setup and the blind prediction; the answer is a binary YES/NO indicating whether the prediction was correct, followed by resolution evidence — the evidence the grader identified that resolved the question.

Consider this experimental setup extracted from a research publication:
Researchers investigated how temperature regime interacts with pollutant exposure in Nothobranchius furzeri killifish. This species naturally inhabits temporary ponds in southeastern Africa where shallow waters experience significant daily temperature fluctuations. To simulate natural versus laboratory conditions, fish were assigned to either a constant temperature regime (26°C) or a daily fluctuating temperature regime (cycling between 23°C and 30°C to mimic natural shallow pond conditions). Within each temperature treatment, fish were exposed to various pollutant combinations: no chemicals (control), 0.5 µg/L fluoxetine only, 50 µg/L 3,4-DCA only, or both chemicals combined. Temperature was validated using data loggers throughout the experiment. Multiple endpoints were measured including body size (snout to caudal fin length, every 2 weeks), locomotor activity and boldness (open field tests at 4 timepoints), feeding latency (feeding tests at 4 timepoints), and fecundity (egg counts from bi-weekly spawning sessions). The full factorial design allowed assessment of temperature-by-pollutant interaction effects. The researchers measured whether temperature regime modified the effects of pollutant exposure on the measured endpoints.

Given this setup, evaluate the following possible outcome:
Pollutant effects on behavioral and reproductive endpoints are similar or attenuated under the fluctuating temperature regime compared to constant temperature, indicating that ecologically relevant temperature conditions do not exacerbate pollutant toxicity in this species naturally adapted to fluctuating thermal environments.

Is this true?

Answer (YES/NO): YES